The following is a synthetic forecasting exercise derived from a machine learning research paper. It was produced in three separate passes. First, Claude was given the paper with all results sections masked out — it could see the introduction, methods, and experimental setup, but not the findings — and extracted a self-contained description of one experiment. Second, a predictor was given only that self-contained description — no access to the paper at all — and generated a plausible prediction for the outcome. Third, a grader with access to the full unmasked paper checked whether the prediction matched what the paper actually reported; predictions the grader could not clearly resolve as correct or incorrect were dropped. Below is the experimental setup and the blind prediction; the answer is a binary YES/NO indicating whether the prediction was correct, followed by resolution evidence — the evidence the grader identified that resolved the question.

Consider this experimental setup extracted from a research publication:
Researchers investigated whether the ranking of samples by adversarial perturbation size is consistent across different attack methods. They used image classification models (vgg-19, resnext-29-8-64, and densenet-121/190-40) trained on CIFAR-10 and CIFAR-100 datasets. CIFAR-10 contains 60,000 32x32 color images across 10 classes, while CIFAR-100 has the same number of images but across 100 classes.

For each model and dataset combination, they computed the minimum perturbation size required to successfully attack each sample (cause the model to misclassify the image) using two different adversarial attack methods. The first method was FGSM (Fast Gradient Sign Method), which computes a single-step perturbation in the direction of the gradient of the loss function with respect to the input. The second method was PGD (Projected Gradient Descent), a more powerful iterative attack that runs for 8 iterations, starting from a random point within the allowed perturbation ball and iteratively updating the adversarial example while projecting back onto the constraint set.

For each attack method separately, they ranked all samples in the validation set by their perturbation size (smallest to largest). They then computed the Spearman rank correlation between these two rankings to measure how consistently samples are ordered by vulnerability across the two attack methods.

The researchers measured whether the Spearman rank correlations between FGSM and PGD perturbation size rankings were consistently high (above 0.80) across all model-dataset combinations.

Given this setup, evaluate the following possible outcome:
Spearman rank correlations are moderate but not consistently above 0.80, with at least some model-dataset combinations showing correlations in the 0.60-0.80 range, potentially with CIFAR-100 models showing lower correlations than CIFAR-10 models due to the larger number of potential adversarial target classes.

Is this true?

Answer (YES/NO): NO